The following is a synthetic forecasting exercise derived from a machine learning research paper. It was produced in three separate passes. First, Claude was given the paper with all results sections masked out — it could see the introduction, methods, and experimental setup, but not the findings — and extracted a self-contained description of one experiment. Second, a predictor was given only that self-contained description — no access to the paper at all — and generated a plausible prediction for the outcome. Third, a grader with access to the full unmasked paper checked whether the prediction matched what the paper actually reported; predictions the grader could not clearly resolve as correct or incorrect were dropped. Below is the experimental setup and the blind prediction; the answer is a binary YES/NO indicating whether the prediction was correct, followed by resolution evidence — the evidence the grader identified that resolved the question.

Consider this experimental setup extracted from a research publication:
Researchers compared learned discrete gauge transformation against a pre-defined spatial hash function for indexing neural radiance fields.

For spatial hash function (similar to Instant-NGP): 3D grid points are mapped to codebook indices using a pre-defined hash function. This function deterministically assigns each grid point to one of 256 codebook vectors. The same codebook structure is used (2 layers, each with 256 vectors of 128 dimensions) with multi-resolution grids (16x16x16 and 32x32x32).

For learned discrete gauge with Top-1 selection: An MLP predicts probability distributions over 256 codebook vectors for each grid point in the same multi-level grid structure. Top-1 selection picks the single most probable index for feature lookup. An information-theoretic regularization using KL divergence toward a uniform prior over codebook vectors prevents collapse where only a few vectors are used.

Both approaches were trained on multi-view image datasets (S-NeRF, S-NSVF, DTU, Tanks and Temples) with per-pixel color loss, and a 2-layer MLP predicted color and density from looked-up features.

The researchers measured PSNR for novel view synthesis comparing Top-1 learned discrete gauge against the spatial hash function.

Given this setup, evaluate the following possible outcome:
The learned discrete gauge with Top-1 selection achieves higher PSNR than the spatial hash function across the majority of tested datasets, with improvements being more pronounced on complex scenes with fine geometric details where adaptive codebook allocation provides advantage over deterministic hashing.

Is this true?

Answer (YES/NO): NO